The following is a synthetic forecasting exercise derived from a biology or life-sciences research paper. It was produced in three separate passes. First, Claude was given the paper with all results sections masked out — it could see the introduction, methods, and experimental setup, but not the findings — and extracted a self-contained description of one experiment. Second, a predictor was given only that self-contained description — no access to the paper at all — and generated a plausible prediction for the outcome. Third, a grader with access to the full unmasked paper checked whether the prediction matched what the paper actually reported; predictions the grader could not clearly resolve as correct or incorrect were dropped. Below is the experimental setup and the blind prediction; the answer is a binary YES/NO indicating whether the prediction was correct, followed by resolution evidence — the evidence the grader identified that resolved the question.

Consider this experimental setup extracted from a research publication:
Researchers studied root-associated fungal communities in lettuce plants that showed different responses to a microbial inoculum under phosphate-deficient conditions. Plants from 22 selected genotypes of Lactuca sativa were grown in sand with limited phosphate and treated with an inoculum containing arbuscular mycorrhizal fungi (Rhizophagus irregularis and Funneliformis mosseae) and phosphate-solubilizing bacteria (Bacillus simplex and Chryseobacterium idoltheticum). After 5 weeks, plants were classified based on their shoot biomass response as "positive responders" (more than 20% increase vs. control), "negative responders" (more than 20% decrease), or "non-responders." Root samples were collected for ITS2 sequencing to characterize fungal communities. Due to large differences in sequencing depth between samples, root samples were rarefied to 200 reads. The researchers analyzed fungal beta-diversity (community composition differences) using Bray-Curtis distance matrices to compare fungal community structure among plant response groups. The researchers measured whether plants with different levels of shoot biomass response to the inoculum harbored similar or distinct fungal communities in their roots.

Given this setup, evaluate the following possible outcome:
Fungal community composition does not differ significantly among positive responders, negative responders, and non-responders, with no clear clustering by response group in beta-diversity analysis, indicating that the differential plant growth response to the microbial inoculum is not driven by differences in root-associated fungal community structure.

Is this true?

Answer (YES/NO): YES